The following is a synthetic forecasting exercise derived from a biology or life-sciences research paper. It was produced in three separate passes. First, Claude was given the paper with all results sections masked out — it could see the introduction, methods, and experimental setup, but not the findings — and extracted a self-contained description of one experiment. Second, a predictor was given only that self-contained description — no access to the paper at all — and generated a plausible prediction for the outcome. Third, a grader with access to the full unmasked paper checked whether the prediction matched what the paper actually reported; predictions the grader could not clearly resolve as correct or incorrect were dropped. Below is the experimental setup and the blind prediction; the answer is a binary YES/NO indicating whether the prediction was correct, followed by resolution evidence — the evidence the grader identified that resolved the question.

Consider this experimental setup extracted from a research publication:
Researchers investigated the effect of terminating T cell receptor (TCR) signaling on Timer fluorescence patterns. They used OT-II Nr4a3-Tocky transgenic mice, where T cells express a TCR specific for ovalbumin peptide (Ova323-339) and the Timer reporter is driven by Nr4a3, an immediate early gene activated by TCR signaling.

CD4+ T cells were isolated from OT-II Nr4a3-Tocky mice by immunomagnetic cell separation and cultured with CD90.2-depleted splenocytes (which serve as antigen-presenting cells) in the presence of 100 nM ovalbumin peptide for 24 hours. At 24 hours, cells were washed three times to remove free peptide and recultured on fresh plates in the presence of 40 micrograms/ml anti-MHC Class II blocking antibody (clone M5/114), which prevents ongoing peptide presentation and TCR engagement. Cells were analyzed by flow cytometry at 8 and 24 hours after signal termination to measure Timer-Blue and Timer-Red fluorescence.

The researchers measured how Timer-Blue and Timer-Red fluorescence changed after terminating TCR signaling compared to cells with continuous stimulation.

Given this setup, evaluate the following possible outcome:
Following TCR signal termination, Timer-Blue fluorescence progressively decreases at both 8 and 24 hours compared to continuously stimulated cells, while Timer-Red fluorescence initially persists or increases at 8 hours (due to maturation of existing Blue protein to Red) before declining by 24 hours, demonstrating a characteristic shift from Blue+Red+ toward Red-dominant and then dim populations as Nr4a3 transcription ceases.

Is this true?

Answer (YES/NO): YES